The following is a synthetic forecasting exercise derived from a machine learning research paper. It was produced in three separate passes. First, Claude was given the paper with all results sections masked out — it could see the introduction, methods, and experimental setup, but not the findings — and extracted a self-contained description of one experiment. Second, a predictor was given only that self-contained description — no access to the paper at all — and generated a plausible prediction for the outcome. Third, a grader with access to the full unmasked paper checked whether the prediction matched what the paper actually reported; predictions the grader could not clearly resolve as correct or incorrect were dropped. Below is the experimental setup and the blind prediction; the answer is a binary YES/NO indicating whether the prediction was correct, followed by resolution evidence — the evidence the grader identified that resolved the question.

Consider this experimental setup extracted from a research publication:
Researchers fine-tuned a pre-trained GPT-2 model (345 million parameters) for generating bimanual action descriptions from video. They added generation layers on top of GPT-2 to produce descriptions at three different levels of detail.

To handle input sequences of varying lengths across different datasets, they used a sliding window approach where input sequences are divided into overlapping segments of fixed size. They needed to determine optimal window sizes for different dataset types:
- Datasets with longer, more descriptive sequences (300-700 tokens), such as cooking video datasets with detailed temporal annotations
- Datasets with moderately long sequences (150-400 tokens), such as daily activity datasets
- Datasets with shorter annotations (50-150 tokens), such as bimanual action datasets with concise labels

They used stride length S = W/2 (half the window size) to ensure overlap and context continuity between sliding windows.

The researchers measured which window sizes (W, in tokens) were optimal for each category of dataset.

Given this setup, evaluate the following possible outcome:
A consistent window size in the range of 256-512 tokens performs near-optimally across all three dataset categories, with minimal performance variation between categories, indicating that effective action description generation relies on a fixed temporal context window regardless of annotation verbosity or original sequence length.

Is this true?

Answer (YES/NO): NO